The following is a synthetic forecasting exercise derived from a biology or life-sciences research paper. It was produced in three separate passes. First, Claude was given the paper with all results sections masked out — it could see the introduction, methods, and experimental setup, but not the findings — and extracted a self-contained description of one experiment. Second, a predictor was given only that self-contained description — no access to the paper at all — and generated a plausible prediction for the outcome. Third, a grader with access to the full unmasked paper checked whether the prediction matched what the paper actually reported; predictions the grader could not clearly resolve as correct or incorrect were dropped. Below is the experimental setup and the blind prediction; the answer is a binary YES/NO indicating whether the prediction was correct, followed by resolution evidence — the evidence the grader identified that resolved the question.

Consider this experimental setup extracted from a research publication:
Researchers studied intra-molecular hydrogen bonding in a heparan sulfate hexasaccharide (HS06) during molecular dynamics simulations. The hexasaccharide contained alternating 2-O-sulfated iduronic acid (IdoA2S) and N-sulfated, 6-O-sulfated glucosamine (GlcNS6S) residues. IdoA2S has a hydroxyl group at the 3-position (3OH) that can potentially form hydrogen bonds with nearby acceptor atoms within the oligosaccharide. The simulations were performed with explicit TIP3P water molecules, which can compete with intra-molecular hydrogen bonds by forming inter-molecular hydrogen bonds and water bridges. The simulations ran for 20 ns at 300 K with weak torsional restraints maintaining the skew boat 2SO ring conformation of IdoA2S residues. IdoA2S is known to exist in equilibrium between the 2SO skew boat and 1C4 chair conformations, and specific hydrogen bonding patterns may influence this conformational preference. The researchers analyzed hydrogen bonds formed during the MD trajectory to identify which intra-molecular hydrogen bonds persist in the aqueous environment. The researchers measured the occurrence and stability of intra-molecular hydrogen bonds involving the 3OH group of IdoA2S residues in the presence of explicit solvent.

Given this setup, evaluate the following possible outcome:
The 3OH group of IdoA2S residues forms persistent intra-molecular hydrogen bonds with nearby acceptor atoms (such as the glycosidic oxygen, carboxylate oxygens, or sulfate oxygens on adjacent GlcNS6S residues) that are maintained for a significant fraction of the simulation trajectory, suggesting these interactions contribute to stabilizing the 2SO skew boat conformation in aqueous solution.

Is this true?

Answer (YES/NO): YES